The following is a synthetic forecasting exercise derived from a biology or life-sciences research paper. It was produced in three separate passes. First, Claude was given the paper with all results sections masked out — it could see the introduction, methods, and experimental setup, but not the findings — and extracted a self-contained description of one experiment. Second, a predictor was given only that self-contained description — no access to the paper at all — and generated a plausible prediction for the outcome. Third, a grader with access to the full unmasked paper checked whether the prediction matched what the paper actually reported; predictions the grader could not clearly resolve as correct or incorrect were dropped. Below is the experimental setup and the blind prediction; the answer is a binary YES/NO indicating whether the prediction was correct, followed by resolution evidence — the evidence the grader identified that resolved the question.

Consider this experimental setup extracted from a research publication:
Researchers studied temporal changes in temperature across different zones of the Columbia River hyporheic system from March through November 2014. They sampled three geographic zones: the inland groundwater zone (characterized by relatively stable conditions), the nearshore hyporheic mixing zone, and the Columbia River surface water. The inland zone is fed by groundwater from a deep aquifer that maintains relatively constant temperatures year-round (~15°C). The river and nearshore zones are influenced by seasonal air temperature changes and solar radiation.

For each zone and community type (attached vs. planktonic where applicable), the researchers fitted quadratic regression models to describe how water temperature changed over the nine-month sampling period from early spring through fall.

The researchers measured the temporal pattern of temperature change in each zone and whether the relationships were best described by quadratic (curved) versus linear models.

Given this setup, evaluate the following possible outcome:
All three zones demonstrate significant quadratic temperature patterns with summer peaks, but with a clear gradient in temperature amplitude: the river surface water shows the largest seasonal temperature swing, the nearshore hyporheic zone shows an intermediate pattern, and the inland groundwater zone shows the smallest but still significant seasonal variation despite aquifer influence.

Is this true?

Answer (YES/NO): NO